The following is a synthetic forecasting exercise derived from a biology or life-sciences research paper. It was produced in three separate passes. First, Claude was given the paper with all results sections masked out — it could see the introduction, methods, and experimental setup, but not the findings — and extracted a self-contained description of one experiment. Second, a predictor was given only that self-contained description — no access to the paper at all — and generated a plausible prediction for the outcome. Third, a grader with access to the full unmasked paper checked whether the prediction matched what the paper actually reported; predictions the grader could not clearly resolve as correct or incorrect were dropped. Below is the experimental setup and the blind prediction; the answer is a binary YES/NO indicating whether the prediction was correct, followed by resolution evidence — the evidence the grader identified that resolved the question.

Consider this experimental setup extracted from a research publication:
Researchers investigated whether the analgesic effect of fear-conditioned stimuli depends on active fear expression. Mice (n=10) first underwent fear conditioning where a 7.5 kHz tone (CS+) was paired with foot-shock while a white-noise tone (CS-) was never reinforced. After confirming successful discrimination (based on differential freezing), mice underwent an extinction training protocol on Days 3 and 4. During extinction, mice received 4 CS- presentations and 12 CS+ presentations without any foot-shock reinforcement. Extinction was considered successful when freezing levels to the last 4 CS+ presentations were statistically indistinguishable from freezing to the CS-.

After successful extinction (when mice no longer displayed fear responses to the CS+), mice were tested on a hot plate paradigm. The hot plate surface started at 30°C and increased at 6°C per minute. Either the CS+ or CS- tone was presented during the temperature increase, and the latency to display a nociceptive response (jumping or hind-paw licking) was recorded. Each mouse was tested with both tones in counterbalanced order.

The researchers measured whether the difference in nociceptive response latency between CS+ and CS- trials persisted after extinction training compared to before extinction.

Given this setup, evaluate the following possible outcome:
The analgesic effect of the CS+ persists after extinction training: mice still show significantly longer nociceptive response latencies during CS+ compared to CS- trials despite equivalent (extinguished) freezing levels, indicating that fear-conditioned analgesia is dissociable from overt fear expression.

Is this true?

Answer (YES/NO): NO